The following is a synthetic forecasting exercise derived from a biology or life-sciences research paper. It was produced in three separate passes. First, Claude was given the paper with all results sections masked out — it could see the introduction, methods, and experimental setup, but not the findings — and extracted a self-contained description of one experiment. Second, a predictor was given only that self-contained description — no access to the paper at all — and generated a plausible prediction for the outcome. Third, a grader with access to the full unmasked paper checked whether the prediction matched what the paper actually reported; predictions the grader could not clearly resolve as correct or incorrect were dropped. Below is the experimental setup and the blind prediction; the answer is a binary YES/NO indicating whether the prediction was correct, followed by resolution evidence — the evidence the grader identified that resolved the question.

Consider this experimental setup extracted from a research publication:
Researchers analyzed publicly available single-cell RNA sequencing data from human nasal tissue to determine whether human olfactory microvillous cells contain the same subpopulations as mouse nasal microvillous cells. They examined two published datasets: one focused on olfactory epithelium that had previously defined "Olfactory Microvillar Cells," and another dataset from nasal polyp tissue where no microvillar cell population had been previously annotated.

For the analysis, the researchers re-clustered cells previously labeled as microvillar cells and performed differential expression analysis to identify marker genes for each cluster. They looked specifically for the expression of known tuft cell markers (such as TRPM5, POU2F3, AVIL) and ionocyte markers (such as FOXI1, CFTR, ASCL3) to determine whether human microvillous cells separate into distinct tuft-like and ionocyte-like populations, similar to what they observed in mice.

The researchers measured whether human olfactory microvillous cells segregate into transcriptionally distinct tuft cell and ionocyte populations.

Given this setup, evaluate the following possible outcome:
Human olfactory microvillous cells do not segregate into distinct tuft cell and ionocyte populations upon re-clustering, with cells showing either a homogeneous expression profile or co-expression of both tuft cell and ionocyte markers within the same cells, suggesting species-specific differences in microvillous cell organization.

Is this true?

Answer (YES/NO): NO